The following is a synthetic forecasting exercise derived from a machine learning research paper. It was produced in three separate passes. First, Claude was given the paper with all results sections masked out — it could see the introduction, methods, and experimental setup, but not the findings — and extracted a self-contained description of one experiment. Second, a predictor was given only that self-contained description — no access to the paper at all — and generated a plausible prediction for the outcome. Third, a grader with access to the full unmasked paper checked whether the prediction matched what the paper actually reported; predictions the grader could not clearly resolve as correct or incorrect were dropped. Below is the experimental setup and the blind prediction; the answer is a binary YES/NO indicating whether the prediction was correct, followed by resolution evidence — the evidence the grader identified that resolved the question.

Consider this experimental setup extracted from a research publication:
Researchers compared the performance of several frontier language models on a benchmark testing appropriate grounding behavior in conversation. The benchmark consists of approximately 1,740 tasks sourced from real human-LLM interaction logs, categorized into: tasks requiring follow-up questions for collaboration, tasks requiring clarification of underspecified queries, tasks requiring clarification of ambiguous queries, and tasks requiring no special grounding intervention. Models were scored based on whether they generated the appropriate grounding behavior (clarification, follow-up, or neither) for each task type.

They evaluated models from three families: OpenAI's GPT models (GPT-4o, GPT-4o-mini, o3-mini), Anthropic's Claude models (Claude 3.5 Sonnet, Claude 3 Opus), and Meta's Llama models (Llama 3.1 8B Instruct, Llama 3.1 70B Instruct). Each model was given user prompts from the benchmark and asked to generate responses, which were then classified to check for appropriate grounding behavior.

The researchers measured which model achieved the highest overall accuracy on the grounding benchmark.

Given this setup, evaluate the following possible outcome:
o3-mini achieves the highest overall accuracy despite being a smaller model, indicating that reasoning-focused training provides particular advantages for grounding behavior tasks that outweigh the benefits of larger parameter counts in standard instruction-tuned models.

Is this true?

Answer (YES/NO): NO